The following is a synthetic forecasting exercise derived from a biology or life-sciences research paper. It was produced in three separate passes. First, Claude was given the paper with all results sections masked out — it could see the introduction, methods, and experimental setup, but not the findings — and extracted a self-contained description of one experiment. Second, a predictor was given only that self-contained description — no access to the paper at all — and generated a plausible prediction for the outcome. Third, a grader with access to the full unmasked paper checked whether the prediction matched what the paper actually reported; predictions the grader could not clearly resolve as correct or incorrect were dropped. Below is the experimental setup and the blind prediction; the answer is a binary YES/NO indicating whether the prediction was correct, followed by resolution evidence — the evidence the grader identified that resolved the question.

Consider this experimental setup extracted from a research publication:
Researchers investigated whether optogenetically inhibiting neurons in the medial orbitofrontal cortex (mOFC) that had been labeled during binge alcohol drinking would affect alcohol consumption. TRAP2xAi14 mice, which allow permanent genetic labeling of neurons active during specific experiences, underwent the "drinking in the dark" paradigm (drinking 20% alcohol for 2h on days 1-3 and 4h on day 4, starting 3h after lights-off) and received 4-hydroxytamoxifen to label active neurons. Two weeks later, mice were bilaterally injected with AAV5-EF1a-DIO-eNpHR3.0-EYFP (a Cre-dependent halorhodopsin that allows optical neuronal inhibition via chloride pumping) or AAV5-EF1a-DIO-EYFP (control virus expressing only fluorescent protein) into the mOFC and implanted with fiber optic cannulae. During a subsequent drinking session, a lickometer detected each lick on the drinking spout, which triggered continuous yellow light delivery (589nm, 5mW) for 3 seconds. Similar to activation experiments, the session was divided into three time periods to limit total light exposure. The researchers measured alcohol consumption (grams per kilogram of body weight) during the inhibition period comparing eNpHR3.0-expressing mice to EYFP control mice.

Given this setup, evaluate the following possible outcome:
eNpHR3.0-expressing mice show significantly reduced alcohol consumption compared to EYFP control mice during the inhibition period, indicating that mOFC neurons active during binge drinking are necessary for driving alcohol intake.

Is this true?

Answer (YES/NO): NO